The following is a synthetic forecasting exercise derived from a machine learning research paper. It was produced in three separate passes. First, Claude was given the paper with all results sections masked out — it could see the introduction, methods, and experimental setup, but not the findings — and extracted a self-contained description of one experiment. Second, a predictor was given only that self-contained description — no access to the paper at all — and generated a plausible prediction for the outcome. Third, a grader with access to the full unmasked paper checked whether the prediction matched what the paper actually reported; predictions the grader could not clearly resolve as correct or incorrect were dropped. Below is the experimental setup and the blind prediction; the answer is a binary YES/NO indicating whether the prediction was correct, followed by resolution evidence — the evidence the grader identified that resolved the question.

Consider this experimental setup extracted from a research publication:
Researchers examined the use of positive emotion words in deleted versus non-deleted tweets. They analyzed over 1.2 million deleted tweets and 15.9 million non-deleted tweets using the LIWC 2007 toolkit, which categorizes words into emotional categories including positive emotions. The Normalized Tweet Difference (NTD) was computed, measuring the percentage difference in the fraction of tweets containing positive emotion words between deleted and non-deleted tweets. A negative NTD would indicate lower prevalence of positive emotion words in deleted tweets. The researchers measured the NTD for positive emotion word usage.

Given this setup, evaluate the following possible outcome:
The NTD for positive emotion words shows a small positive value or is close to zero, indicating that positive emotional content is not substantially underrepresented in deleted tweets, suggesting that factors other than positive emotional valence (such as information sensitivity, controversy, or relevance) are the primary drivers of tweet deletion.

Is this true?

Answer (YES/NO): NO